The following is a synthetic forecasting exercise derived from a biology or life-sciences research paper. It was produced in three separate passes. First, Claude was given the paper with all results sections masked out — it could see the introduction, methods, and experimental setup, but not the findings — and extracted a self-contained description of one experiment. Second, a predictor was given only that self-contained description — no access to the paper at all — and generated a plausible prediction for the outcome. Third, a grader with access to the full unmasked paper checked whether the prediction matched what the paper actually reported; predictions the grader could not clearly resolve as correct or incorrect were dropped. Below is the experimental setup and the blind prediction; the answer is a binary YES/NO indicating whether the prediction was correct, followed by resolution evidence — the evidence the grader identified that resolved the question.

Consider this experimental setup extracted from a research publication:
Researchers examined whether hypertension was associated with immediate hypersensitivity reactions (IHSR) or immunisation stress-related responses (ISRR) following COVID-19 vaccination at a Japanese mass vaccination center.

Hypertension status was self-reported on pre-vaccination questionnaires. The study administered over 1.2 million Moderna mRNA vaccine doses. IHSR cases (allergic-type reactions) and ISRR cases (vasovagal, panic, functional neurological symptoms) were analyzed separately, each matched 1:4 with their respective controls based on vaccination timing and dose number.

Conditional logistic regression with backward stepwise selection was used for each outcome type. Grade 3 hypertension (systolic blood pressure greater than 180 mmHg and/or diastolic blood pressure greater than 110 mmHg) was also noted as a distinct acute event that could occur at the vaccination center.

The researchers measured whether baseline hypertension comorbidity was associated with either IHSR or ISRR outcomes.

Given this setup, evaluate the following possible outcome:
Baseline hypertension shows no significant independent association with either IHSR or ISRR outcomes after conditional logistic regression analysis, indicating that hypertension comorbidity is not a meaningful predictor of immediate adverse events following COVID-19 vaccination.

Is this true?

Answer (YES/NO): YES